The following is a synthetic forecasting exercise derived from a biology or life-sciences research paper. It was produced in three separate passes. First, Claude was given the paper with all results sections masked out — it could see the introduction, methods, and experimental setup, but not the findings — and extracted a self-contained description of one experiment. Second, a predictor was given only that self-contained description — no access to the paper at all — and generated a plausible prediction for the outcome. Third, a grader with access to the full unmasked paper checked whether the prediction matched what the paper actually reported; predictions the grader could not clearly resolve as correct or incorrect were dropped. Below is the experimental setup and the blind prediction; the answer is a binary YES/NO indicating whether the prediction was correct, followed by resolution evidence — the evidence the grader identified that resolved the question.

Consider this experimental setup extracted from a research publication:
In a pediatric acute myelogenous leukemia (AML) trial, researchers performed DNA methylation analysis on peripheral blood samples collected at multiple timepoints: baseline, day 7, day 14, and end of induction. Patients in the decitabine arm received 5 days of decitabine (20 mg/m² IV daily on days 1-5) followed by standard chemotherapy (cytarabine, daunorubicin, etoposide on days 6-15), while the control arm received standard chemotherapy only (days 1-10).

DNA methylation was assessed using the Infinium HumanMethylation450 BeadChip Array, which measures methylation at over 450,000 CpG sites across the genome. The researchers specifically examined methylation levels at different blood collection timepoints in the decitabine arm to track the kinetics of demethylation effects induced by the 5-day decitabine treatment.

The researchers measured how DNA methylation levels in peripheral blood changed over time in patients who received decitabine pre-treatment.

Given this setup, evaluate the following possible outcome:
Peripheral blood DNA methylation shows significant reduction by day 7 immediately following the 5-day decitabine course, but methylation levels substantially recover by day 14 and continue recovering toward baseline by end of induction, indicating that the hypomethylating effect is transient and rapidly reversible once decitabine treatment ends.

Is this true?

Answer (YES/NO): NO